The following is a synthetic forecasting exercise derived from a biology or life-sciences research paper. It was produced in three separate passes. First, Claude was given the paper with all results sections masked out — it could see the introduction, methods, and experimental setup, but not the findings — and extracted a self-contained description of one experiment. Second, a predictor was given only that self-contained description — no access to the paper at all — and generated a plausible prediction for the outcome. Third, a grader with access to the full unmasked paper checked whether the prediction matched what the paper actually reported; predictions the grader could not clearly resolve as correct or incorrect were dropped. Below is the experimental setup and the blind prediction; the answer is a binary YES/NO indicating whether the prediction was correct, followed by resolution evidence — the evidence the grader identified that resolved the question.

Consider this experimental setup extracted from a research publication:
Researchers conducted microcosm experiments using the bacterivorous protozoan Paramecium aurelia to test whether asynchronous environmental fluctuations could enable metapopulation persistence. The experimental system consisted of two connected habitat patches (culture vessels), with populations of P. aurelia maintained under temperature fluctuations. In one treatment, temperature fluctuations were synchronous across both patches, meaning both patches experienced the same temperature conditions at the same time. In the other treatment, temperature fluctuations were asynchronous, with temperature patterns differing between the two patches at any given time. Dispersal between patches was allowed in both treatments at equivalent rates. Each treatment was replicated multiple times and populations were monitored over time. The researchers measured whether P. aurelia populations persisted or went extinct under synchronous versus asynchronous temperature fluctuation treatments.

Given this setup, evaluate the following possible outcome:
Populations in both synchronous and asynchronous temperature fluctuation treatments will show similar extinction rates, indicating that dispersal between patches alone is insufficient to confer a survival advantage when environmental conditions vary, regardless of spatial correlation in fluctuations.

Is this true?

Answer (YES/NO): NO